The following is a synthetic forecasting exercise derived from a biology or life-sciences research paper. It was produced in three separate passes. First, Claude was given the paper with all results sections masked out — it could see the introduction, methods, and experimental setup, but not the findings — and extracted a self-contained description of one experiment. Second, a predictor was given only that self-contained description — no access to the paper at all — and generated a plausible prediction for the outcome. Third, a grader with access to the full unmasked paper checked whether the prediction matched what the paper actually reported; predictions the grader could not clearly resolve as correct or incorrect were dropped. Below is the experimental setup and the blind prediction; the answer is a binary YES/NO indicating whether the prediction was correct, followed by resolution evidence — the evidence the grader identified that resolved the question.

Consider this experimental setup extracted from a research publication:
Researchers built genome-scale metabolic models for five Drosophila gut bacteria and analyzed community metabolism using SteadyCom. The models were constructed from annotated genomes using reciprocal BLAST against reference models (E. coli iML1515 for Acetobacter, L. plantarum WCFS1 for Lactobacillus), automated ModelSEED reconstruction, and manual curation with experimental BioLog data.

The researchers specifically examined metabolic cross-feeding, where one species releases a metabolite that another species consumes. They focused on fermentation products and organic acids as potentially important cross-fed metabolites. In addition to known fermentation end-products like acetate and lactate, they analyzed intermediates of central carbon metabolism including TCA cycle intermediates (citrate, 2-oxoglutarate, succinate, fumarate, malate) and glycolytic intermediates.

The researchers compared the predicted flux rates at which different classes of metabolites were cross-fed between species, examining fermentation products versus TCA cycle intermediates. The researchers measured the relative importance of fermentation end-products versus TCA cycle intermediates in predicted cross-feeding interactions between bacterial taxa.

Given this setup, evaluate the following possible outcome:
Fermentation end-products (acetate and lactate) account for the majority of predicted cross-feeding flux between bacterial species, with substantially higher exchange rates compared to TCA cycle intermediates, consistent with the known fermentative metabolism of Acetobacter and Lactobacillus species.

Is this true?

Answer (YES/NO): NO